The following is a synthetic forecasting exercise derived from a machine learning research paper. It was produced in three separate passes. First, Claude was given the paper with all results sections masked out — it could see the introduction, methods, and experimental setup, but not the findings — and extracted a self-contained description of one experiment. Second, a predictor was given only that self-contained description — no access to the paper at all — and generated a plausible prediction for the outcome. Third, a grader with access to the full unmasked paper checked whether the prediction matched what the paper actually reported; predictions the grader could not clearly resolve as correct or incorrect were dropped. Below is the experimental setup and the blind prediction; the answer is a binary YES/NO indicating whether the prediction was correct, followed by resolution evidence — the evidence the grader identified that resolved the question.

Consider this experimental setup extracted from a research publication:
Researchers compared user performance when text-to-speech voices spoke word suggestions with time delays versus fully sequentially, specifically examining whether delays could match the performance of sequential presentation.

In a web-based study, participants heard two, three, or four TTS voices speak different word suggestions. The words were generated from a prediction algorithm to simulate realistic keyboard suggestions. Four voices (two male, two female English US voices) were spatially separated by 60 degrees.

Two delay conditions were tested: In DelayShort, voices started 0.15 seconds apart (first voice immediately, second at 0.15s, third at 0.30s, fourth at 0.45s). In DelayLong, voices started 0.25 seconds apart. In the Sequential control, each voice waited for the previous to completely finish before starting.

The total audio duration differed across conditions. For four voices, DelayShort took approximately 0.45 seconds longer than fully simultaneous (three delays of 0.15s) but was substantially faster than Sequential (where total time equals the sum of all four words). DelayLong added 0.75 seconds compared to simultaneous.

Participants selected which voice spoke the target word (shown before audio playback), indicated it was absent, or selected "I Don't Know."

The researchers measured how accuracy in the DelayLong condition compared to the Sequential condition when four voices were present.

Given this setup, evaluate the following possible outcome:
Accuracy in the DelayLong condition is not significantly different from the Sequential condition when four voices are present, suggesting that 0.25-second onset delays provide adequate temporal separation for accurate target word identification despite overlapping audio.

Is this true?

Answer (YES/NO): NO